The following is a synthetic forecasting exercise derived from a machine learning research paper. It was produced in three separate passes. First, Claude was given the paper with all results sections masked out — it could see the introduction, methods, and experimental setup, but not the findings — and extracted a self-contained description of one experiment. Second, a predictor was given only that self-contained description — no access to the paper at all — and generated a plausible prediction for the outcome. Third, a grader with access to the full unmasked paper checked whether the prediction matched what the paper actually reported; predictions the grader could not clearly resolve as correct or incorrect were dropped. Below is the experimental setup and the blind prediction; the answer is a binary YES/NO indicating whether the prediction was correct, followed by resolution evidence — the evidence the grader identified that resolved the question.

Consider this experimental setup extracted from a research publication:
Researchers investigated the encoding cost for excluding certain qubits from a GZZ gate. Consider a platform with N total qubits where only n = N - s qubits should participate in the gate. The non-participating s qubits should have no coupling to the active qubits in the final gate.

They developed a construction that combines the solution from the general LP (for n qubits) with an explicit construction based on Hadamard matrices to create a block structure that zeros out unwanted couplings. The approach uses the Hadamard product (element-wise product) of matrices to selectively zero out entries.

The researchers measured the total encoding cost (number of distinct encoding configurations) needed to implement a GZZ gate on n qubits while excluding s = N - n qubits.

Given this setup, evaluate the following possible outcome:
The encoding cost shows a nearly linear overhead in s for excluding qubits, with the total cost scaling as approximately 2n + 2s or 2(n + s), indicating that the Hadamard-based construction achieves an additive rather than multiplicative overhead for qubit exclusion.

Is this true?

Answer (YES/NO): NO